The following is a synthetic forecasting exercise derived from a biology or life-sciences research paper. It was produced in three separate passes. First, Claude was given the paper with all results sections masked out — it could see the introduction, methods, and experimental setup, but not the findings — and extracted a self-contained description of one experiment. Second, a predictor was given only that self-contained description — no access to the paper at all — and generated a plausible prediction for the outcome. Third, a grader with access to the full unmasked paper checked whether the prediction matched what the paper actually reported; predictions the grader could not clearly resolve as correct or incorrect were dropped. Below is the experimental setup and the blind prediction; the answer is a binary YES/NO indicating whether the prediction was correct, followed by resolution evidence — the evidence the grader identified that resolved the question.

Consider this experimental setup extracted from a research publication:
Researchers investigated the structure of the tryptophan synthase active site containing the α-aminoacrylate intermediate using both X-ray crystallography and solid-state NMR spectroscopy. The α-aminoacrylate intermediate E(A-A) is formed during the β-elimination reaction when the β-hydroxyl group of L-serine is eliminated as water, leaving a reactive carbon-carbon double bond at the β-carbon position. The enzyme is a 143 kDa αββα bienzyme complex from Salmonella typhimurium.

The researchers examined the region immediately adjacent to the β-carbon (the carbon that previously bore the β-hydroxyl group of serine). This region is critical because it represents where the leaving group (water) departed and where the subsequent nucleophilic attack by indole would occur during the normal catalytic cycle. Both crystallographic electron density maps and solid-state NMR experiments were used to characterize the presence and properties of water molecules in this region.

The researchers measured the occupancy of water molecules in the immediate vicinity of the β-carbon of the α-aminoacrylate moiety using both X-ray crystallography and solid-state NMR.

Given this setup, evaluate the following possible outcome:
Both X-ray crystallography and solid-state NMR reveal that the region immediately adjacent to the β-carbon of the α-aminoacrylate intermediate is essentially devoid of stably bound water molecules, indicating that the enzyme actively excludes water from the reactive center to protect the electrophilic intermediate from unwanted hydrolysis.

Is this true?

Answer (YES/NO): NO